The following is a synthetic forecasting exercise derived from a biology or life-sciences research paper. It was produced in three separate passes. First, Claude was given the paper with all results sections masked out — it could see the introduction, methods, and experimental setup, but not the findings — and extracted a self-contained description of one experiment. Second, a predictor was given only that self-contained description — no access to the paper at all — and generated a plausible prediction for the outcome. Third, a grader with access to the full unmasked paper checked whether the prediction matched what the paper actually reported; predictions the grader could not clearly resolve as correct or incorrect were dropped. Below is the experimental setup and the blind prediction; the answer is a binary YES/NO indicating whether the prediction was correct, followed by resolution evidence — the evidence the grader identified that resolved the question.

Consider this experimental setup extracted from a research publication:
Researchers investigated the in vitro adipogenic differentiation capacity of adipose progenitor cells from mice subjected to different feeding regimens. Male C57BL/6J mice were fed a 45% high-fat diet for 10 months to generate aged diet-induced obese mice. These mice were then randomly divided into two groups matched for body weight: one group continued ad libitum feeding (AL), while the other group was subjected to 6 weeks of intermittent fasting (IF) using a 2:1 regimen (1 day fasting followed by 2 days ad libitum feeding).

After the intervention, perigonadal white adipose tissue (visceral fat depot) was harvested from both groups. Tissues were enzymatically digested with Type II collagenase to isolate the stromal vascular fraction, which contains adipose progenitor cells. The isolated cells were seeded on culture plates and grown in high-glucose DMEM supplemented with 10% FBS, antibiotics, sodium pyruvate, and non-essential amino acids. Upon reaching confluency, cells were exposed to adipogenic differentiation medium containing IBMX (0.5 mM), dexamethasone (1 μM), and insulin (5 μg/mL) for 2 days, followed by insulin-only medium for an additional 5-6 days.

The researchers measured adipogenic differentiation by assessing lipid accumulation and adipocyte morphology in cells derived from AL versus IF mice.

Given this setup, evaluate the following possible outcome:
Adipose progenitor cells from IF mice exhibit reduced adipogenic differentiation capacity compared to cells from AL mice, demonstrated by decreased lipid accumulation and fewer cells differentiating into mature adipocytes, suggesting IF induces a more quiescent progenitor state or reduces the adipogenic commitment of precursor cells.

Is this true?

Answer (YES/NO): NO